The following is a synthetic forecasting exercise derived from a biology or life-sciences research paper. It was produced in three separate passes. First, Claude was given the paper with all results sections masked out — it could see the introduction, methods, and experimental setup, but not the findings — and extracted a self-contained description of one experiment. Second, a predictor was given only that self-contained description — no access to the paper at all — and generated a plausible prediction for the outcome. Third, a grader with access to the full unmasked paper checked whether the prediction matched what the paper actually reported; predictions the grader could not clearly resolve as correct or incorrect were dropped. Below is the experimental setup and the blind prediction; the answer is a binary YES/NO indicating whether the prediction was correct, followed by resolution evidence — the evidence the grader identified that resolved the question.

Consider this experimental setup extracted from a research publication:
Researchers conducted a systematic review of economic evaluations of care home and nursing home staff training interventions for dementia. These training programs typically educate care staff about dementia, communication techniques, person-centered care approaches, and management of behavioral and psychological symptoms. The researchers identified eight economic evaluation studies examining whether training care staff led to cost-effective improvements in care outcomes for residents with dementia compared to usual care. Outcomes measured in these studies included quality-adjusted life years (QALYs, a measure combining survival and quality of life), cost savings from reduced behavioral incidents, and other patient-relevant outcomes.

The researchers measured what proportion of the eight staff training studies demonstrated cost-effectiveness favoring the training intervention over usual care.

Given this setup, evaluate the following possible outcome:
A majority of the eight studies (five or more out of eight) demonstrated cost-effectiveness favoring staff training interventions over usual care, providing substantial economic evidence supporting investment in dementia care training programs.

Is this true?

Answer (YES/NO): NO